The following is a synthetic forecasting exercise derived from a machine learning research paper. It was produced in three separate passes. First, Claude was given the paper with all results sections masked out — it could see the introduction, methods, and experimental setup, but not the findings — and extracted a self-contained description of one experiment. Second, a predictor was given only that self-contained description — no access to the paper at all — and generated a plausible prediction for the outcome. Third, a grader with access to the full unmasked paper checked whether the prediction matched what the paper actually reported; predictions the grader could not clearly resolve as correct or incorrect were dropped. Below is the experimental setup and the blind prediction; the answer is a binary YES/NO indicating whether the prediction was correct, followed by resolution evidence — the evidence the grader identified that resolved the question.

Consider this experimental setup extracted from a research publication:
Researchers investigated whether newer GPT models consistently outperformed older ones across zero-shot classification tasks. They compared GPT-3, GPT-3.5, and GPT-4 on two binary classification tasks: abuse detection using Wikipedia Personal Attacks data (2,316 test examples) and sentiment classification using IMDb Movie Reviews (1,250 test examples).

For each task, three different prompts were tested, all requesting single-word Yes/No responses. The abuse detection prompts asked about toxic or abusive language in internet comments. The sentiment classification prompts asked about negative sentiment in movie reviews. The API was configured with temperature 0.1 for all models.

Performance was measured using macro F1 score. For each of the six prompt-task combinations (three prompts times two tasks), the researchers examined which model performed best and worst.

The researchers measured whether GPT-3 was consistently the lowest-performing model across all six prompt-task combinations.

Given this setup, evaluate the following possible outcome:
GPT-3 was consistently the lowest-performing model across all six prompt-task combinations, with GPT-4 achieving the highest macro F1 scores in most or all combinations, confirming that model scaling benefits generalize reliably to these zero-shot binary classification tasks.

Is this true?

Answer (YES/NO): NO